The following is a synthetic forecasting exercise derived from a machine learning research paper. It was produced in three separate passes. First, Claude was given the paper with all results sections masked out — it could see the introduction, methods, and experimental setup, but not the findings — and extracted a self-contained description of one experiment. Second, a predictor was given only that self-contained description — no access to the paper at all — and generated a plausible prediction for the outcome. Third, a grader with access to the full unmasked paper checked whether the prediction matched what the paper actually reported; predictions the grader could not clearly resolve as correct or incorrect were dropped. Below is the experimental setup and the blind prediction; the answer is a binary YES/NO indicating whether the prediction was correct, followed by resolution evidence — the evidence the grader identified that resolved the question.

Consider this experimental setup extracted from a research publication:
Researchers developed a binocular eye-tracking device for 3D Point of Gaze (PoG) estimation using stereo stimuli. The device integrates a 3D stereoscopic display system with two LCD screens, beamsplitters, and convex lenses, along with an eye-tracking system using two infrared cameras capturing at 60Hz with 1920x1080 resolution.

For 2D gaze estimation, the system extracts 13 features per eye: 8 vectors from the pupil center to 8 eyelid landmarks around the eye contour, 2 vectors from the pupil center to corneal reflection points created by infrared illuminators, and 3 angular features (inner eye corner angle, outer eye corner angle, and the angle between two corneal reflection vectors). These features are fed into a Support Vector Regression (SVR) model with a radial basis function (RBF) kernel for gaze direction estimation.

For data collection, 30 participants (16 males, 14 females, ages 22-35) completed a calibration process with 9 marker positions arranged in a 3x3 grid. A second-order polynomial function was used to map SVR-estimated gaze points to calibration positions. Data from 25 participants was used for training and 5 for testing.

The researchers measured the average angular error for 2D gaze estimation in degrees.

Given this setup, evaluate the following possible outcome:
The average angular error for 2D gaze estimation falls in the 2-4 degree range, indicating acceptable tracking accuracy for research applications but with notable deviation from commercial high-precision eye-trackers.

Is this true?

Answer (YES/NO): NO